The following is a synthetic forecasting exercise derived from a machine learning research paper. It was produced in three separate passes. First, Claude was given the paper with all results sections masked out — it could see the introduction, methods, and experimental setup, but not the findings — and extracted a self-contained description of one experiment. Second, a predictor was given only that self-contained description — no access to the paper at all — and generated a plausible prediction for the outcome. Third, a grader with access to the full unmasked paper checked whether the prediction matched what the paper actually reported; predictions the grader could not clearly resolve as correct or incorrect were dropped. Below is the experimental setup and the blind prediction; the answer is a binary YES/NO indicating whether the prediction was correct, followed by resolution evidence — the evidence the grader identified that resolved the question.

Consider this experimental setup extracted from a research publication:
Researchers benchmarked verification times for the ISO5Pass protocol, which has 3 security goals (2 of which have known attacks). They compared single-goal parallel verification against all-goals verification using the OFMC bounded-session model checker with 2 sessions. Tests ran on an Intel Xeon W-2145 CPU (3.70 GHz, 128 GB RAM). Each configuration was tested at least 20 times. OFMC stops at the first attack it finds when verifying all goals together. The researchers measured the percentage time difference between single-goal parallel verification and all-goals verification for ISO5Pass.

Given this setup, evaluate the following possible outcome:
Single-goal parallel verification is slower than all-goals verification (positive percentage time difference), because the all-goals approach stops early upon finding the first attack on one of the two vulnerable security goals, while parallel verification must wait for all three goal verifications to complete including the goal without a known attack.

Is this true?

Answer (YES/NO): YES